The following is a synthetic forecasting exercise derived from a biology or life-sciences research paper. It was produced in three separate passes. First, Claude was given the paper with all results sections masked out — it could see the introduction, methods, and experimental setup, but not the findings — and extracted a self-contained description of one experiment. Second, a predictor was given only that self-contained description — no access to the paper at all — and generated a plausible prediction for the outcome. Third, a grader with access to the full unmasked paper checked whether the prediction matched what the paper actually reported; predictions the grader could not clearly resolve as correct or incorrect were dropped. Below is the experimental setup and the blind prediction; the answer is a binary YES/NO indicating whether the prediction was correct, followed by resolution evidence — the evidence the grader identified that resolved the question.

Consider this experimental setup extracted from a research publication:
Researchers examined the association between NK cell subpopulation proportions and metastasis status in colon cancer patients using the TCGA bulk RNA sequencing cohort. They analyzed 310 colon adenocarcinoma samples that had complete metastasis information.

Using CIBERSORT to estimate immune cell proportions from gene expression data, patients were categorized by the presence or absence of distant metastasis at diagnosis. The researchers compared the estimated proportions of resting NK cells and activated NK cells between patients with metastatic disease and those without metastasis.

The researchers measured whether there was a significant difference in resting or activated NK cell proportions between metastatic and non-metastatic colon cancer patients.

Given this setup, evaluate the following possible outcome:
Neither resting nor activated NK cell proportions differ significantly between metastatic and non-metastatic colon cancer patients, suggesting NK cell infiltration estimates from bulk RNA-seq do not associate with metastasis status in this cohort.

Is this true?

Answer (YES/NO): NO